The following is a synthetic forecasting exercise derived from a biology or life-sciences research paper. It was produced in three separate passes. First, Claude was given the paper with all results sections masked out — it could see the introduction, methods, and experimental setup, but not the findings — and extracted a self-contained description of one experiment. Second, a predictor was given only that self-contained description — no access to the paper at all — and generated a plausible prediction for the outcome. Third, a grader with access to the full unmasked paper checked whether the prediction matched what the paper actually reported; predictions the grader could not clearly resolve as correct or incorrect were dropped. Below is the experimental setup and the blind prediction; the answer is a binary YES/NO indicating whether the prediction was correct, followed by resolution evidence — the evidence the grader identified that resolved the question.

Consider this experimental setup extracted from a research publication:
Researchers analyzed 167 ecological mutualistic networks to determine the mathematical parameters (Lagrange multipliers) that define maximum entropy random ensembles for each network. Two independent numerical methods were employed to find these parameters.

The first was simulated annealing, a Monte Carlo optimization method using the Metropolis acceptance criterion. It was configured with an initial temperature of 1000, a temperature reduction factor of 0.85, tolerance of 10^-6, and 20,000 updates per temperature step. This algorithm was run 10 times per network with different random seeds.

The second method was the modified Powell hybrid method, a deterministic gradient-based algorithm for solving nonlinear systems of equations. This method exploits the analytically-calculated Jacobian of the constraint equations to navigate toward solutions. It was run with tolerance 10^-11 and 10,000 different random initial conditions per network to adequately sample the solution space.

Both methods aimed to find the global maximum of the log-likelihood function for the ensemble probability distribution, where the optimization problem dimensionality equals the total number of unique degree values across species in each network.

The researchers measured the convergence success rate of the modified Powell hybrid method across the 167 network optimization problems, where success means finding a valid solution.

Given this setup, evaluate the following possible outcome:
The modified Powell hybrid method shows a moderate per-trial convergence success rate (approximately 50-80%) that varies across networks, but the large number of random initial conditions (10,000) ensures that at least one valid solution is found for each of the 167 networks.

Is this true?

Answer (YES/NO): NO